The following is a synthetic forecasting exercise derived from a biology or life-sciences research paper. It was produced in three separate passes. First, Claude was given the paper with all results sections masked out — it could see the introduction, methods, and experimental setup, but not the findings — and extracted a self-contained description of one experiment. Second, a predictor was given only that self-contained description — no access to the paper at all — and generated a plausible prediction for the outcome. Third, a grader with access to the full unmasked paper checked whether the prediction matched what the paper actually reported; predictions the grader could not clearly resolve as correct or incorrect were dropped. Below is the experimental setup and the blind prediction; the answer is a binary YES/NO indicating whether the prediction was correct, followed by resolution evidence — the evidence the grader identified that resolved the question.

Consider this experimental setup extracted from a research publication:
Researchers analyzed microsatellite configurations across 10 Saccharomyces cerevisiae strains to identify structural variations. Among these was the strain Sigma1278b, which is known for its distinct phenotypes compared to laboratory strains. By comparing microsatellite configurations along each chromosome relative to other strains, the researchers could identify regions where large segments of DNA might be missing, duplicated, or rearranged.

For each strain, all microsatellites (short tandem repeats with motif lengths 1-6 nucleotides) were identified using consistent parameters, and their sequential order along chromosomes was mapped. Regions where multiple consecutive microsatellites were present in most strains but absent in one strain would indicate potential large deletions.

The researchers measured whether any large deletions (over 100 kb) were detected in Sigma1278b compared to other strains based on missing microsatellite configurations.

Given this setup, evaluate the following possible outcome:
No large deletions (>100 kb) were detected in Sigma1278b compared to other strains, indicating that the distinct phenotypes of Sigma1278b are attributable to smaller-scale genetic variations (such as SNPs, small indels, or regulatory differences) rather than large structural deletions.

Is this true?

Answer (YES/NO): NO